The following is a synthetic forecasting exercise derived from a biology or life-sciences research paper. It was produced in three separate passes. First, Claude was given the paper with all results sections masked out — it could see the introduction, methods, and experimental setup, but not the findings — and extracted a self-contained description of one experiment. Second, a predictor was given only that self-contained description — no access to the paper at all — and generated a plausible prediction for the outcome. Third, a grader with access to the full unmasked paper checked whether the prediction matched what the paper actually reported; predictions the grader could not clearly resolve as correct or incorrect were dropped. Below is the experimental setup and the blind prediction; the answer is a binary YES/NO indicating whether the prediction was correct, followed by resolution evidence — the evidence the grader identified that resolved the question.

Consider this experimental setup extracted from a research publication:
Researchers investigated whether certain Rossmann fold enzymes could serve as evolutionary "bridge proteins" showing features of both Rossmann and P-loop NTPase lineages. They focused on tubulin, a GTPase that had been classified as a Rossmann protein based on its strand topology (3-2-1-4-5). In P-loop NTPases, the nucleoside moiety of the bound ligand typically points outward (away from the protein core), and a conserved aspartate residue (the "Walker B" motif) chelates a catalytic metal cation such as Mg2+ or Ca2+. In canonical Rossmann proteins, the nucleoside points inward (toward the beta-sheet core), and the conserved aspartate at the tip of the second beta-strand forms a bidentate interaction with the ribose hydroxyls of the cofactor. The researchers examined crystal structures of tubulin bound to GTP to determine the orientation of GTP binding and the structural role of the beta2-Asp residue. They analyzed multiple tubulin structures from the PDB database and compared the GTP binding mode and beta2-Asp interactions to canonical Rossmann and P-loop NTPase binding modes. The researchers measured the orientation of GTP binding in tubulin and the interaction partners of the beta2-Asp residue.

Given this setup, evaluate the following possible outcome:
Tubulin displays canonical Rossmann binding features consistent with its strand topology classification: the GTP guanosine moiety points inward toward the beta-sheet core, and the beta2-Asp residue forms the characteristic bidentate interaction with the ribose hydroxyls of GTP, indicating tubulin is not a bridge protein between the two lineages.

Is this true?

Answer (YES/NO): NO